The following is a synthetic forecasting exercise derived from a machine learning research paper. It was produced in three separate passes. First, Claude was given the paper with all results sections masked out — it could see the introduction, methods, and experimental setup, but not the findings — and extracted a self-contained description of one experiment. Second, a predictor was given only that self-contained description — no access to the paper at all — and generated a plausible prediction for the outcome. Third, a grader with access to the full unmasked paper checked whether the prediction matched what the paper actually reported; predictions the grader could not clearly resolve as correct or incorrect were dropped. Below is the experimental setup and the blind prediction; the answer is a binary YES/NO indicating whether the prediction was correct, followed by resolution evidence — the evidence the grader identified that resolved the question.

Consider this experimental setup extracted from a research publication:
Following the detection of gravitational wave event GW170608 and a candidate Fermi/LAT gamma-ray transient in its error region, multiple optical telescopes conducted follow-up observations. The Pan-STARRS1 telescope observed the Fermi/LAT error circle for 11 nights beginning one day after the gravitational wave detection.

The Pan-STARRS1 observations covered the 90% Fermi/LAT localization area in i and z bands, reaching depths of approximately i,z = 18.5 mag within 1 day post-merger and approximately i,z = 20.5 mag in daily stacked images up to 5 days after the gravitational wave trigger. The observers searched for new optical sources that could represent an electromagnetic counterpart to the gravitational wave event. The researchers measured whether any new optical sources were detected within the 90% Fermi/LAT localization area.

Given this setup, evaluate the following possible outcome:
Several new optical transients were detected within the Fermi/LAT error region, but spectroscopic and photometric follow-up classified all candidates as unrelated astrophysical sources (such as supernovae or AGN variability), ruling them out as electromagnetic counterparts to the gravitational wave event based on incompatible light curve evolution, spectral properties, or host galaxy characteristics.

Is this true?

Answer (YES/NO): NO